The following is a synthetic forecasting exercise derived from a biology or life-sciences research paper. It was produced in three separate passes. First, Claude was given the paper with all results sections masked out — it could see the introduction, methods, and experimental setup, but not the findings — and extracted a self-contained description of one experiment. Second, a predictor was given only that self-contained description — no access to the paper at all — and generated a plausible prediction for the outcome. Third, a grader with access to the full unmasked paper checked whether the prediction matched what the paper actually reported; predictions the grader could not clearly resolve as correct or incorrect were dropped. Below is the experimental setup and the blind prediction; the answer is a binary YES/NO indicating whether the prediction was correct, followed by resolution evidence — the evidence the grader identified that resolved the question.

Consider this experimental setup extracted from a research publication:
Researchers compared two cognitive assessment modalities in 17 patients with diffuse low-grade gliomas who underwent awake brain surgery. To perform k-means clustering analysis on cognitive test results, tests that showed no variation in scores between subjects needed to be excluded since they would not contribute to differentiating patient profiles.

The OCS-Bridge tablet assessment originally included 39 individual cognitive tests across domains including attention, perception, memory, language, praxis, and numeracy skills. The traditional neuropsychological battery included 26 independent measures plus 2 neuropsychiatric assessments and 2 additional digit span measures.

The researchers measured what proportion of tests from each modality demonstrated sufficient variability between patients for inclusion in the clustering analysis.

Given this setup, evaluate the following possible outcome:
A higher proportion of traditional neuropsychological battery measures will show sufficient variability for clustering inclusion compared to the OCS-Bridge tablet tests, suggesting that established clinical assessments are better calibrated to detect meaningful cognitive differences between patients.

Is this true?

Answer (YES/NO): YES